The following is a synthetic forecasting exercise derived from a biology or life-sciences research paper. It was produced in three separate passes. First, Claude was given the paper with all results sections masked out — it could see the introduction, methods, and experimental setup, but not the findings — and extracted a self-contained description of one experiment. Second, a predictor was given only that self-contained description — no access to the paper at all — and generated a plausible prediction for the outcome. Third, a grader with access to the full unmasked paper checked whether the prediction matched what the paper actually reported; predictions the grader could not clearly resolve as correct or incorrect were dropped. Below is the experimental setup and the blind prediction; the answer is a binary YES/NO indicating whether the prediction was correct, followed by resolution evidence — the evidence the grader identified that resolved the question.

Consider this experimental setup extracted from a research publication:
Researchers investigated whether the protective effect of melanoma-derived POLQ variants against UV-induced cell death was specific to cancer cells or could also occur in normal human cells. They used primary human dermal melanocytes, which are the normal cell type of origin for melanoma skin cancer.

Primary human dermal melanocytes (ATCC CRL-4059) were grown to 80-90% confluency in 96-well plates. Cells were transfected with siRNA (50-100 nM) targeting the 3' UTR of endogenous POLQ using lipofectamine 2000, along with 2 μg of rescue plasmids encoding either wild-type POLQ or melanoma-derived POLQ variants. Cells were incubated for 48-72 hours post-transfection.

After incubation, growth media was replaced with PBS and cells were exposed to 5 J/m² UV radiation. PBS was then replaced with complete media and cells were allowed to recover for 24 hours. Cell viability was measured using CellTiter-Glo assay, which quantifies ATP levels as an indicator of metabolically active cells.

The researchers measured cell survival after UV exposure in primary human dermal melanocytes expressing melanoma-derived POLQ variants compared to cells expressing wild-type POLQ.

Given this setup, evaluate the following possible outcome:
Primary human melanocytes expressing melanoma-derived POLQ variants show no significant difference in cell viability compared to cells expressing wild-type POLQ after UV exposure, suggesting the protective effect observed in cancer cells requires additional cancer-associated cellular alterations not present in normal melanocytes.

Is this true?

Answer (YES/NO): NO